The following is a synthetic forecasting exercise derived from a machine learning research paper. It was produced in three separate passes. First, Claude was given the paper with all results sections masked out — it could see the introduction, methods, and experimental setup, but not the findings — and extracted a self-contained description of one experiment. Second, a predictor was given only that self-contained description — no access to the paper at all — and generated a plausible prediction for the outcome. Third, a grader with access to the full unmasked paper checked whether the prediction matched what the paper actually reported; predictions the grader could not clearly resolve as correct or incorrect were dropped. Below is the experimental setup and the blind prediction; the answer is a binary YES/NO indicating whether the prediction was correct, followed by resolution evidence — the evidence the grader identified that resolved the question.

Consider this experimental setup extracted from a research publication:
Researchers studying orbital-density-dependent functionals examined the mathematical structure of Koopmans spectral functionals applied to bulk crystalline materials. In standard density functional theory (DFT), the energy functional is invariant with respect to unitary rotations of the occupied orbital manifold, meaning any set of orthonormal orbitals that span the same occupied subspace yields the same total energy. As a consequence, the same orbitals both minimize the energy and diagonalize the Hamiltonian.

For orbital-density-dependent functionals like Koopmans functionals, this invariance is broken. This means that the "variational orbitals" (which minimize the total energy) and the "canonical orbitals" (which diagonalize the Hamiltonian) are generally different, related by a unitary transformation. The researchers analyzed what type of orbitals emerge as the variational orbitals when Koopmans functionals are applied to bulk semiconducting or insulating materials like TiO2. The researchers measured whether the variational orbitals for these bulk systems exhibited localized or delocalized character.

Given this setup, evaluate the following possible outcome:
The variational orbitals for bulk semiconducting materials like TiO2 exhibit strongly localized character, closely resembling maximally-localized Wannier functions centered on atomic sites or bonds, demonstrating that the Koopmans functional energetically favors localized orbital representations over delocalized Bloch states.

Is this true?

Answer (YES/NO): YES